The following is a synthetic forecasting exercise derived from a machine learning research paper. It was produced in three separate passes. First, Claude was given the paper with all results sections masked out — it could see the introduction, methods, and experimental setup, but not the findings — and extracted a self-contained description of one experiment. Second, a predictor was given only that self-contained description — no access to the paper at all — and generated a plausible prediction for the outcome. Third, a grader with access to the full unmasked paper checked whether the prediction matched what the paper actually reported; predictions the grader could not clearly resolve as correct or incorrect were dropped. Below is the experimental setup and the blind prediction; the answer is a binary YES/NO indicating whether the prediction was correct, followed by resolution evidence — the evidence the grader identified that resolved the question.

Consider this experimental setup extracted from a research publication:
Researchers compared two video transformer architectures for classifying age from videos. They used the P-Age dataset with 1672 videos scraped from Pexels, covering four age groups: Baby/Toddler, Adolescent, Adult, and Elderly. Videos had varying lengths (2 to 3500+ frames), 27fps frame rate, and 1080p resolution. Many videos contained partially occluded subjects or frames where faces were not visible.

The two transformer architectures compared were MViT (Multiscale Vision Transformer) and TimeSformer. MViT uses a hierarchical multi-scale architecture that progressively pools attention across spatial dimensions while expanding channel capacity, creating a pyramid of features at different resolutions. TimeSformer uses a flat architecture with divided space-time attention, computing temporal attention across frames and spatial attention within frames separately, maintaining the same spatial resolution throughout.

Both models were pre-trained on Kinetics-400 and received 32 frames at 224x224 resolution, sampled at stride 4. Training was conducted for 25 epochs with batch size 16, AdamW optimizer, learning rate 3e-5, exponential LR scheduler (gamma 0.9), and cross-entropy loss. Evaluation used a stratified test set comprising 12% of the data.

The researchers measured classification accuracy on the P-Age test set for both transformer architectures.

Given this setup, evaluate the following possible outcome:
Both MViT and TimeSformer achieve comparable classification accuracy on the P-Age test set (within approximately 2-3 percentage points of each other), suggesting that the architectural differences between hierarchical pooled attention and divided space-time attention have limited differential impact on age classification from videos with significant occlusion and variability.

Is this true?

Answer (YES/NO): YES